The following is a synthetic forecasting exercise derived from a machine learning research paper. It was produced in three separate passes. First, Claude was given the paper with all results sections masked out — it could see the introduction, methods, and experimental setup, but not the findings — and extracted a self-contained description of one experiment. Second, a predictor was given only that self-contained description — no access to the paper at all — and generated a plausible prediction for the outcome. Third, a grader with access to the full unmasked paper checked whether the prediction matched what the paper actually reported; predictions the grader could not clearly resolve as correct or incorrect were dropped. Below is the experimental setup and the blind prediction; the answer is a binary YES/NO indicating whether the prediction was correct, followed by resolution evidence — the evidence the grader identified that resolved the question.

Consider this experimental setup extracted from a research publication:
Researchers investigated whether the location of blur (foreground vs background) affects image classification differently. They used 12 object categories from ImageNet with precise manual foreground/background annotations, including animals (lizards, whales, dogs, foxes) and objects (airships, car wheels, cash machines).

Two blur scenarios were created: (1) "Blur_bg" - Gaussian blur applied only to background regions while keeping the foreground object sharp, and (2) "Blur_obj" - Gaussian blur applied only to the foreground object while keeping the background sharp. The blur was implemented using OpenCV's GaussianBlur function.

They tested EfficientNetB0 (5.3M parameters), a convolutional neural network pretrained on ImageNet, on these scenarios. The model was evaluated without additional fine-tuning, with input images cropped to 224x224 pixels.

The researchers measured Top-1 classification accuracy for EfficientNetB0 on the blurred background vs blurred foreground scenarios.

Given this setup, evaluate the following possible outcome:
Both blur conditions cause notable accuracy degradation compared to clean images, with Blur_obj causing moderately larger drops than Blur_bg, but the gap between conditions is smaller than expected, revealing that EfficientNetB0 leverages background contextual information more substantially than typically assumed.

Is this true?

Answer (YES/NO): NO